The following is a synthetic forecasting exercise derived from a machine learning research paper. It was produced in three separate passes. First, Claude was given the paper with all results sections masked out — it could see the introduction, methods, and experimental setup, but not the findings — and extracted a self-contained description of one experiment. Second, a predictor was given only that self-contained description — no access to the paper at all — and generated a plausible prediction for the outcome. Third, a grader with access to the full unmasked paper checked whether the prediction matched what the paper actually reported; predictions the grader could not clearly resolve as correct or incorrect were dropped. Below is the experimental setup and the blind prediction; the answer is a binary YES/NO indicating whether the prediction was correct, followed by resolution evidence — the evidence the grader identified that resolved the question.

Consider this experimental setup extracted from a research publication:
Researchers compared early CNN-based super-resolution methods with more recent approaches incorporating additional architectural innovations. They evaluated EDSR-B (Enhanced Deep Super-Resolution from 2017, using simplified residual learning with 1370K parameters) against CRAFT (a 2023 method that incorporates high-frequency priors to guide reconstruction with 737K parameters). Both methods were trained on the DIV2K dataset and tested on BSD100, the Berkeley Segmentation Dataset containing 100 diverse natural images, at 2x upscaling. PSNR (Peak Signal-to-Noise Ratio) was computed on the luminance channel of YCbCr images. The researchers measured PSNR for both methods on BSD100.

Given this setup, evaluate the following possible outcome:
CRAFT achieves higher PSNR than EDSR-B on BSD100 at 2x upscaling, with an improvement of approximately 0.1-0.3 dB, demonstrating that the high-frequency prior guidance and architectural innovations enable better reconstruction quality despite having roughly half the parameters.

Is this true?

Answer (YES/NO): YES